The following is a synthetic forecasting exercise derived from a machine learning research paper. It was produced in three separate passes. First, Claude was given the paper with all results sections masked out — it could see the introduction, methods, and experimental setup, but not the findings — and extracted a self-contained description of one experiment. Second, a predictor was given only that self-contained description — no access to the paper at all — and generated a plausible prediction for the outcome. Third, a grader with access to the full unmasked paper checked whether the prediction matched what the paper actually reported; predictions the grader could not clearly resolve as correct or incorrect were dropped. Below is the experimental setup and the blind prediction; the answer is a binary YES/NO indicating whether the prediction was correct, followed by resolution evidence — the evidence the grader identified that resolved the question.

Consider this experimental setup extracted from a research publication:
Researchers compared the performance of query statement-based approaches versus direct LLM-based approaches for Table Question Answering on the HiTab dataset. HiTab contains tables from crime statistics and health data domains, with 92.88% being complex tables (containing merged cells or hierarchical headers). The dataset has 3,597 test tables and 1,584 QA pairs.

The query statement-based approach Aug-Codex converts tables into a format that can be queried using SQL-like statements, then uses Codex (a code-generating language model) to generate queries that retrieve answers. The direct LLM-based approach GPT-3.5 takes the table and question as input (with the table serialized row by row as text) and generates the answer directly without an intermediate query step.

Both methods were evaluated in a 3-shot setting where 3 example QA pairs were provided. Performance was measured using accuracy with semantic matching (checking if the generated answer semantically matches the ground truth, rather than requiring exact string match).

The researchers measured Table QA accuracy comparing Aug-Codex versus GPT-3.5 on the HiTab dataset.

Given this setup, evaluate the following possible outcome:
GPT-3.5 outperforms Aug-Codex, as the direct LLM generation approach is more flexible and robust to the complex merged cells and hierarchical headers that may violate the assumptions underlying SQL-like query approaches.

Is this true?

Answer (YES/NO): NO